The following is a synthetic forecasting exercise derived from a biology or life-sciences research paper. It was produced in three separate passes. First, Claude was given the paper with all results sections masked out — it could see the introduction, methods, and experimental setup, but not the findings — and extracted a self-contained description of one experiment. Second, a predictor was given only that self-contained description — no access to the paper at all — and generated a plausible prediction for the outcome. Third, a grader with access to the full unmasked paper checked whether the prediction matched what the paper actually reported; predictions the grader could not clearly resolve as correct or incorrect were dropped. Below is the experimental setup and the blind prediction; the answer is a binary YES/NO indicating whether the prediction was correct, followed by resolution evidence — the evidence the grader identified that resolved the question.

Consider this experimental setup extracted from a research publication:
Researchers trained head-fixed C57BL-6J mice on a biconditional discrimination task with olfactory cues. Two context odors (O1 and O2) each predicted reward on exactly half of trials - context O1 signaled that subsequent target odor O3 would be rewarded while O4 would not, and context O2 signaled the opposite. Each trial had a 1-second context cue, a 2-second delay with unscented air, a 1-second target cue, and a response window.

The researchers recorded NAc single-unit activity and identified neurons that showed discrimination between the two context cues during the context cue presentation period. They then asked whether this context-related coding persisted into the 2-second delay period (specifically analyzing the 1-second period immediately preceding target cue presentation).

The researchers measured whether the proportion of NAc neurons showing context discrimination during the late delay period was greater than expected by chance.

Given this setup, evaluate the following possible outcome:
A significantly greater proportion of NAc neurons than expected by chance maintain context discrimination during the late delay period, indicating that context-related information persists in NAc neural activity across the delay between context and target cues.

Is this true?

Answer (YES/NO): YES